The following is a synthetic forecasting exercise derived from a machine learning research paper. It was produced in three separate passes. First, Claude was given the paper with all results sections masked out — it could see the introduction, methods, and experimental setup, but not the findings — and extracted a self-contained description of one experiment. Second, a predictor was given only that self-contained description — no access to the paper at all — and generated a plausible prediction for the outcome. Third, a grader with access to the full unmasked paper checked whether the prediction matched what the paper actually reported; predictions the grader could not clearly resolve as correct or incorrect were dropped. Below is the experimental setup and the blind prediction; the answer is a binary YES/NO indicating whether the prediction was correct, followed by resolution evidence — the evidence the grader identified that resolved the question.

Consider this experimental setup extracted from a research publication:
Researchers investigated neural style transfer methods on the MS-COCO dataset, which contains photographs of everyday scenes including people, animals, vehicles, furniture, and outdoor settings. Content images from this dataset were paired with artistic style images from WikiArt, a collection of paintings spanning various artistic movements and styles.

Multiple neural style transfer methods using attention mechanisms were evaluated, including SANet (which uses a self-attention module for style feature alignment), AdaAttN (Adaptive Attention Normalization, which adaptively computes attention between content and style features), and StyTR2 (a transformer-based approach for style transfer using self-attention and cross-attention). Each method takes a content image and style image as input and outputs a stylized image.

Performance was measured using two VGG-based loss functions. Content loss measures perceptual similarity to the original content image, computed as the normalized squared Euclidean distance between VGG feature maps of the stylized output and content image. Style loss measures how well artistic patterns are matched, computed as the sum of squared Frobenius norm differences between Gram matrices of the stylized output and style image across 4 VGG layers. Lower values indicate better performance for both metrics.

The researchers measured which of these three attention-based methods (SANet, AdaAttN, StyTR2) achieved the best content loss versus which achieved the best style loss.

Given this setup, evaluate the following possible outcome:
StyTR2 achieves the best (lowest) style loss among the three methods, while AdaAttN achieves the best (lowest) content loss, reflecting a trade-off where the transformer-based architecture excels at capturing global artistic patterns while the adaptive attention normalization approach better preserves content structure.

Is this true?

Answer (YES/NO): NO